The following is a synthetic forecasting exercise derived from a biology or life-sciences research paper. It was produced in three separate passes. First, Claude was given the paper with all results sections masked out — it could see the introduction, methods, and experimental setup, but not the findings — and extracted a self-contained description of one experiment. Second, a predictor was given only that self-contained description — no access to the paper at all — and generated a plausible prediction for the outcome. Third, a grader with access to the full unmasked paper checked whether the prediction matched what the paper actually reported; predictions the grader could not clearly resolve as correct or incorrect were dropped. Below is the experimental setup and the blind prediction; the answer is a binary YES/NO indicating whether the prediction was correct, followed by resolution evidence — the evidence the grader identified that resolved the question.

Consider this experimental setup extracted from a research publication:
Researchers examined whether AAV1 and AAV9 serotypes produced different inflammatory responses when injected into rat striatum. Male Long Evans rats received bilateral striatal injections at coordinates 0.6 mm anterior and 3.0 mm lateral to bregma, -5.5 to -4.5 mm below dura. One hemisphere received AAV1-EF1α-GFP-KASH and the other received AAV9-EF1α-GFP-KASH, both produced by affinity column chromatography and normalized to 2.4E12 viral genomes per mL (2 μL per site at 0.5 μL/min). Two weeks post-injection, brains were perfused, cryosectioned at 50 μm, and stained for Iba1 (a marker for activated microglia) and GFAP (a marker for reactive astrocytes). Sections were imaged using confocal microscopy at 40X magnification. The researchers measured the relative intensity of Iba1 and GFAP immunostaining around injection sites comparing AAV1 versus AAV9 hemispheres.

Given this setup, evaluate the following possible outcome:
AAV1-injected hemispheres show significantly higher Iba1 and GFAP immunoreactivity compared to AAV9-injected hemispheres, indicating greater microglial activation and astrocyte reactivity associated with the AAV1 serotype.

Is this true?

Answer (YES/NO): NO